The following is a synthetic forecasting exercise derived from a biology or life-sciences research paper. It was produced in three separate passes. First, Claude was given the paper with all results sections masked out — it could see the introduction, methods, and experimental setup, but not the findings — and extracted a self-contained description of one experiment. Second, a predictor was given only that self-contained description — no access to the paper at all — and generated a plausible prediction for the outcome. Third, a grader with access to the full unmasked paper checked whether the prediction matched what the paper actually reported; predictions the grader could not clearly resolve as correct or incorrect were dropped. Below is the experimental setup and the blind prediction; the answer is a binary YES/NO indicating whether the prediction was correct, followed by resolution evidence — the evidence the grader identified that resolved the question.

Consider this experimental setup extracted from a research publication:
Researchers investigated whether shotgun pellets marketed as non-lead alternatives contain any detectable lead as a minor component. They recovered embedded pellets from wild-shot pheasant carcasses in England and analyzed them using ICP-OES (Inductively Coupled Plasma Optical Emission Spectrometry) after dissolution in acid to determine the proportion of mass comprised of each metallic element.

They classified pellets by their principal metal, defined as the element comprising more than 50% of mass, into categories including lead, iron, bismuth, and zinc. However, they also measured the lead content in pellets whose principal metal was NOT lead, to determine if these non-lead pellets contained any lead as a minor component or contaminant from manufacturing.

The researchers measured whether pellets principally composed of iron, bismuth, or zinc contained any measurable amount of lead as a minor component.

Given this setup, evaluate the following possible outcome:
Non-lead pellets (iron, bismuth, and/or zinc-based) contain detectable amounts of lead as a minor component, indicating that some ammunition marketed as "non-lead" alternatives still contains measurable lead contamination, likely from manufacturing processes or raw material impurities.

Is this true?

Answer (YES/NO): YES